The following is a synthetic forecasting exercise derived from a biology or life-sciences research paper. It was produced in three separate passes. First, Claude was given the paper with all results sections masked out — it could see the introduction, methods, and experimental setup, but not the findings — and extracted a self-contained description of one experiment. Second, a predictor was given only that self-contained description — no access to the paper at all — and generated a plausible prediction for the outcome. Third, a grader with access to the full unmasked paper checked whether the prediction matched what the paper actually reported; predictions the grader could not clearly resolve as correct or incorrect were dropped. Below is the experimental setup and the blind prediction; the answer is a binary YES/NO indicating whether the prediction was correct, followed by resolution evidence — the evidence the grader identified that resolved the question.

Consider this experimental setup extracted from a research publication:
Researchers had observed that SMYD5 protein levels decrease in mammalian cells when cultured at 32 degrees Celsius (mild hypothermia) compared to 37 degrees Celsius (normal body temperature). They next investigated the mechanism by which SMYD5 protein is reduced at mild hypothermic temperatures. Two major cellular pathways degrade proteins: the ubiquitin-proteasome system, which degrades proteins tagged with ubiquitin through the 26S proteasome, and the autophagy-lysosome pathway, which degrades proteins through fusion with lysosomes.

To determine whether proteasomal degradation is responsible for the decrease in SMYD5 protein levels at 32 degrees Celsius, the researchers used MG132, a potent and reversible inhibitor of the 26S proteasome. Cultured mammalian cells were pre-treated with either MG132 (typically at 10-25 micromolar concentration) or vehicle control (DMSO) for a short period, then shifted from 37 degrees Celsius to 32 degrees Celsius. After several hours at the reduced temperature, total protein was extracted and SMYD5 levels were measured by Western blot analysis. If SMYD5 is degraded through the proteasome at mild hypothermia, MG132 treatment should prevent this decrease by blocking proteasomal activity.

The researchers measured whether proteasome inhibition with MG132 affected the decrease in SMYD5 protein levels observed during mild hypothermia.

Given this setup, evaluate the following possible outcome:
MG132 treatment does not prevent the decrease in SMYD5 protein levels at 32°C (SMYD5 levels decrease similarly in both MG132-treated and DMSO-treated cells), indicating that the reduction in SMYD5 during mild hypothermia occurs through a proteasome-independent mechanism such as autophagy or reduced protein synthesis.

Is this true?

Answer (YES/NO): NO